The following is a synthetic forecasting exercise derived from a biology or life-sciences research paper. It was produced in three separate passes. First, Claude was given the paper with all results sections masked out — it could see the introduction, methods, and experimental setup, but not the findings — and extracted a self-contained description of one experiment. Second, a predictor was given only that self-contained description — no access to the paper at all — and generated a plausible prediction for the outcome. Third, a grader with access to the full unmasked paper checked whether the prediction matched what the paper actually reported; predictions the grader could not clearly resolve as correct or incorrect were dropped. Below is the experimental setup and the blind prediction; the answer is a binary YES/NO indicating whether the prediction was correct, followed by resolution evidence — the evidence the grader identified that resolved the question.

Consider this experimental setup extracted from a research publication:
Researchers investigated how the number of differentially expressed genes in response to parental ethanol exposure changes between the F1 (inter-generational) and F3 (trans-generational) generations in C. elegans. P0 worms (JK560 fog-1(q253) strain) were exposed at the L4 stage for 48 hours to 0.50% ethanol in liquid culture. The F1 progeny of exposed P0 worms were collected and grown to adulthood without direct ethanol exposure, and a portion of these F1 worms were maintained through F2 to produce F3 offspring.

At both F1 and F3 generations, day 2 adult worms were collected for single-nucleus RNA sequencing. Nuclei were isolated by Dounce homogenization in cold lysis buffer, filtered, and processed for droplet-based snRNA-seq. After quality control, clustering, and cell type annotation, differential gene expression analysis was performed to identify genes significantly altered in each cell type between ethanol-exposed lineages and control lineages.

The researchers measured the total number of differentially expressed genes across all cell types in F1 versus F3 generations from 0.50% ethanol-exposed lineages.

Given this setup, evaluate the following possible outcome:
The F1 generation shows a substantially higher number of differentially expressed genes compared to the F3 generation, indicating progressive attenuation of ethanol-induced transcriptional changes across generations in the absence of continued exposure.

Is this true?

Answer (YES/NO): NO